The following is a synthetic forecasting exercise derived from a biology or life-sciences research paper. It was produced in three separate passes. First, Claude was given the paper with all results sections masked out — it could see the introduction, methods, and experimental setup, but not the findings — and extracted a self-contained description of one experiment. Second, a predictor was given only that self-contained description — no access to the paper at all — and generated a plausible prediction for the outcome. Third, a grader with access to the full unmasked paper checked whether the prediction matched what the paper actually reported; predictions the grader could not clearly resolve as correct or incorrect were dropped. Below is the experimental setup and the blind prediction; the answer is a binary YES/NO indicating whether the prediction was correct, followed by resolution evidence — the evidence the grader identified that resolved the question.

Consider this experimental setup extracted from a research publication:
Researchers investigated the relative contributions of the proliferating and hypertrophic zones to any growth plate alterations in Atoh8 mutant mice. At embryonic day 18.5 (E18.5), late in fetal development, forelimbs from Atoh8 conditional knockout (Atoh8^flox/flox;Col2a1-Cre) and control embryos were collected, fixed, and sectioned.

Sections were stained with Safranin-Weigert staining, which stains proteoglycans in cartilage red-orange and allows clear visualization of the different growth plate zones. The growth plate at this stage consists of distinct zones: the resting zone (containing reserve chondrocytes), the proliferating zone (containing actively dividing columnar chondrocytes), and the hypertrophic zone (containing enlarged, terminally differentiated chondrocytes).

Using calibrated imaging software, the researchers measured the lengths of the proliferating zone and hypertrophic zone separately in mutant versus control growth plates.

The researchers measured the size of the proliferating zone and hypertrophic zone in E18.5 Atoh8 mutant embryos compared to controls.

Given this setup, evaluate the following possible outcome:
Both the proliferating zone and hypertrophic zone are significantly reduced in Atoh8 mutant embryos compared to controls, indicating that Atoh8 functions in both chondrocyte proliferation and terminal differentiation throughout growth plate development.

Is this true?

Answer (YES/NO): NO